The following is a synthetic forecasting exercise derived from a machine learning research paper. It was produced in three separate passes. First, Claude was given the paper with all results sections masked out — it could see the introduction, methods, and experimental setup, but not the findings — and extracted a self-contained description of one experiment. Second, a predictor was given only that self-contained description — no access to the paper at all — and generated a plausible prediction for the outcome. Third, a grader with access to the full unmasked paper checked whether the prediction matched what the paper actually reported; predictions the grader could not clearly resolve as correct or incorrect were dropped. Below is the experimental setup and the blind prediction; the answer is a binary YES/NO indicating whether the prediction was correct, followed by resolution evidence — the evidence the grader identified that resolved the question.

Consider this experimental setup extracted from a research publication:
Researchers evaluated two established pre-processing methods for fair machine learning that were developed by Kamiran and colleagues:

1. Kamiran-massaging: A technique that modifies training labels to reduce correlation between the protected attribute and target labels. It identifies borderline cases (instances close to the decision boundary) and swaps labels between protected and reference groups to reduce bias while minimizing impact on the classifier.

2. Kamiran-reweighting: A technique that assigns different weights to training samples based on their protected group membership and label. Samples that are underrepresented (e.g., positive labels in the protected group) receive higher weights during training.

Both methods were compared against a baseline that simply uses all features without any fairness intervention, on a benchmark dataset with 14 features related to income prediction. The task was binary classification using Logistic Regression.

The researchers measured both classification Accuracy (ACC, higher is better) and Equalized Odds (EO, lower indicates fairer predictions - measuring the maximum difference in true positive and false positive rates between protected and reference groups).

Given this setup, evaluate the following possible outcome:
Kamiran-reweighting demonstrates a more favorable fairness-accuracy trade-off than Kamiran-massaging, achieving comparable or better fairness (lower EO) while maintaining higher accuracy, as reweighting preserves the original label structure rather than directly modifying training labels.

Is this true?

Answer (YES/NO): NO